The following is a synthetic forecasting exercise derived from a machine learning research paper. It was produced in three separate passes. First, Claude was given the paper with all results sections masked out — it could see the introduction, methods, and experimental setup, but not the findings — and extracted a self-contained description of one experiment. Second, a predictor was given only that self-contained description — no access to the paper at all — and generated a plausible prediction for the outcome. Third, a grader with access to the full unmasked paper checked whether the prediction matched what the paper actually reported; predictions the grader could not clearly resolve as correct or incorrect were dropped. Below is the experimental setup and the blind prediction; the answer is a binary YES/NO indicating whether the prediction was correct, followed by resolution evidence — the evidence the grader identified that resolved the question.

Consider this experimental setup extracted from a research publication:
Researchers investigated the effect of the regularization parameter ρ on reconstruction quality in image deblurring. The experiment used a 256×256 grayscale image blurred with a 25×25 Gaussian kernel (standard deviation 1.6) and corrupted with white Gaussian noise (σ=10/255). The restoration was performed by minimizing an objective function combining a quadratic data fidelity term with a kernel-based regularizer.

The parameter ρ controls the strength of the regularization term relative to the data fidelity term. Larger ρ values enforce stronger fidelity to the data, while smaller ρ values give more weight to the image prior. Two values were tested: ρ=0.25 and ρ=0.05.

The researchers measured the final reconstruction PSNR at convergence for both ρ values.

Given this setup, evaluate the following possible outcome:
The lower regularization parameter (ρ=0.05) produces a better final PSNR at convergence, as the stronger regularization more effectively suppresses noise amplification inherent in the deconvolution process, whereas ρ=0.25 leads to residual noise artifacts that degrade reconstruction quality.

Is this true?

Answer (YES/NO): YES